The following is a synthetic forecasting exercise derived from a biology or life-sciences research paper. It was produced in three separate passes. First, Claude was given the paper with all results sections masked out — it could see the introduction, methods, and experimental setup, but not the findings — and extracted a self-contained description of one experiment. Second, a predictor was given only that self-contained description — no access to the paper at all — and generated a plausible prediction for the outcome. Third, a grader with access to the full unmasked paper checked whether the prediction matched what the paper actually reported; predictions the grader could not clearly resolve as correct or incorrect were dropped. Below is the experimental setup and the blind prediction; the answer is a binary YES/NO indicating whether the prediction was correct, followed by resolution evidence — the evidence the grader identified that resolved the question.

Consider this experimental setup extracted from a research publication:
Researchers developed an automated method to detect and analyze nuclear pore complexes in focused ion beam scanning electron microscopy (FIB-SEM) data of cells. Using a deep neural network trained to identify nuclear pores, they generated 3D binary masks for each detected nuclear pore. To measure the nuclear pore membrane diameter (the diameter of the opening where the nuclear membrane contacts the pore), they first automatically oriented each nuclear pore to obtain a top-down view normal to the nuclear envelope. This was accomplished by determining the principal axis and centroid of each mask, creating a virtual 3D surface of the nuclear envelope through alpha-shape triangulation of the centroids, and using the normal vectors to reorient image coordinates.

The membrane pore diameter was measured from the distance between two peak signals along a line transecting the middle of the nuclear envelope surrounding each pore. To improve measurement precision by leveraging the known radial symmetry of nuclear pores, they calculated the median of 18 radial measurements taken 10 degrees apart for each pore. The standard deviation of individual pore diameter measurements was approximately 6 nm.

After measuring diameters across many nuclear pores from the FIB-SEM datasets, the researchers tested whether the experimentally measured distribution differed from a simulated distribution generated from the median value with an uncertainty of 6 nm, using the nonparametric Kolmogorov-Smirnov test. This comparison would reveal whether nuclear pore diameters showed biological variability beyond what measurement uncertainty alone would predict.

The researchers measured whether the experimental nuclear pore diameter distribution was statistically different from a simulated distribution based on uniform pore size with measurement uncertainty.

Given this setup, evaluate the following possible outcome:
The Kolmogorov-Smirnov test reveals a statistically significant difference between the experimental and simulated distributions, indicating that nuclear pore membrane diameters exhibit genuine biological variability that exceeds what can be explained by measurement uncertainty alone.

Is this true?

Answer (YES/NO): YES